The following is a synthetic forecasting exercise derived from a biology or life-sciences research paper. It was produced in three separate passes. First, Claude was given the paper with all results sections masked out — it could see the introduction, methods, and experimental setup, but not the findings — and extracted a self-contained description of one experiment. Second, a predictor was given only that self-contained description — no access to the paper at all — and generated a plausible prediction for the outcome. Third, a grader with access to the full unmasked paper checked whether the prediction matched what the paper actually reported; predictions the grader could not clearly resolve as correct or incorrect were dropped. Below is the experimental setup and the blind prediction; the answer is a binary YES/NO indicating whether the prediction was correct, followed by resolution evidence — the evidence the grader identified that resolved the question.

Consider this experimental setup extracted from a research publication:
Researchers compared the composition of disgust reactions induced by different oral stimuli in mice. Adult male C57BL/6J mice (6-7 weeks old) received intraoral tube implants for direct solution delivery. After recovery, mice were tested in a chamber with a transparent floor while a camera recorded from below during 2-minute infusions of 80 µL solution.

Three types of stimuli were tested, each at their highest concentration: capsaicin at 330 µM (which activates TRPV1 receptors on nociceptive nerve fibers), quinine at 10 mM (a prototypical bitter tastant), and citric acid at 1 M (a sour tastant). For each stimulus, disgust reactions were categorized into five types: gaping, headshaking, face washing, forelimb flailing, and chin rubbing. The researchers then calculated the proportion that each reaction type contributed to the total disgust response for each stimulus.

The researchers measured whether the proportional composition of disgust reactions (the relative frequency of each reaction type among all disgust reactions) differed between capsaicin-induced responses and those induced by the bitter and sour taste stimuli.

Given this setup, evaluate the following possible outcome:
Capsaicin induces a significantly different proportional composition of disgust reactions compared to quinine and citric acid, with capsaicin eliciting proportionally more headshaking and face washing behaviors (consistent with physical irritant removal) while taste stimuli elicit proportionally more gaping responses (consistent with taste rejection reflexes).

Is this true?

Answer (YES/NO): NO